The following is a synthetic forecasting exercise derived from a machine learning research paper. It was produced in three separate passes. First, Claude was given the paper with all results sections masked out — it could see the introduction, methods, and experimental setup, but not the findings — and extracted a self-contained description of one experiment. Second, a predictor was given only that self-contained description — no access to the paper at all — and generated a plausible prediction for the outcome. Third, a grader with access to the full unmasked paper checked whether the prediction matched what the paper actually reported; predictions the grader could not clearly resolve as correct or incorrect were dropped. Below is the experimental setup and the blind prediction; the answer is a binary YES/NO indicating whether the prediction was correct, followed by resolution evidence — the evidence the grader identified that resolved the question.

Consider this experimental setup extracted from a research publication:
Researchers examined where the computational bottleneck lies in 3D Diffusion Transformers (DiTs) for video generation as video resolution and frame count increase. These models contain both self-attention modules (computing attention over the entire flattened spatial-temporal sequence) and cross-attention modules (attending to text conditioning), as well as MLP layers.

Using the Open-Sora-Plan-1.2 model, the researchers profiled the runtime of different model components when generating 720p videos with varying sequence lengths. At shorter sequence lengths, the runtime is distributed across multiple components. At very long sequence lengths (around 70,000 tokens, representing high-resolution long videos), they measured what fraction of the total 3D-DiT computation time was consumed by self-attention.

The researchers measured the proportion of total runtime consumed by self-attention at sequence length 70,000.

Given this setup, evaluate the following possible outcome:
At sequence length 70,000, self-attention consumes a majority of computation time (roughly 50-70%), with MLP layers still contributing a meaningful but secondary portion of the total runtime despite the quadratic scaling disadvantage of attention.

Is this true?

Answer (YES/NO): NO